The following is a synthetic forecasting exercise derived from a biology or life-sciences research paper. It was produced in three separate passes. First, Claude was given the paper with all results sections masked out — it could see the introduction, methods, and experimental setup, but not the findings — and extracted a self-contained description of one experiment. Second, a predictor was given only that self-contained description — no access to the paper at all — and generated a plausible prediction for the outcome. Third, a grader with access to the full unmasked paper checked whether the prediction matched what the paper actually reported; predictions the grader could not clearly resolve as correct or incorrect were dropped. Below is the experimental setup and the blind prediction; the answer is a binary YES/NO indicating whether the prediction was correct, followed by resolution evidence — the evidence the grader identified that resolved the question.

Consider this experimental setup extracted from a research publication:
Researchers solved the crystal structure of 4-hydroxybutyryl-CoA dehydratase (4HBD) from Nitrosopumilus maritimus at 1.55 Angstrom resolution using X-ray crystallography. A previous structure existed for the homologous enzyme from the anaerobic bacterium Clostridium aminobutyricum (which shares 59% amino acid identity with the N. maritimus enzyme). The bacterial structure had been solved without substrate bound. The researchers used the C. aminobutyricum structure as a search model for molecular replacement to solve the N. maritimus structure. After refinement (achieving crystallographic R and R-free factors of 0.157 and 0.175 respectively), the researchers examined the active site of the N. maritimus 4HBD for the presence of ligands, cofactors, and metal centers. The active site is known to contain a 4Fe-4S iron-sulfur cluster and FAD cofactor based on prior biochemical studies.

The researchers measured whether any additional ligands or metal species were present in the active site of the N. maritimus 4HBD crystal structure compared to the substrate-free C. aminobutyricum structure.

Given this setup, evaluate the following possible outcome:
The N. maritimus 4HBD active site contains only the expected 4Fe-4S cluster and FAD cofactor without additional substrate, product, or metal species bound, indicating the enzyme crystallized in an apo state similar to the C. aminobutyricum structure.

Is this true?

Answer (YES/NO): NO